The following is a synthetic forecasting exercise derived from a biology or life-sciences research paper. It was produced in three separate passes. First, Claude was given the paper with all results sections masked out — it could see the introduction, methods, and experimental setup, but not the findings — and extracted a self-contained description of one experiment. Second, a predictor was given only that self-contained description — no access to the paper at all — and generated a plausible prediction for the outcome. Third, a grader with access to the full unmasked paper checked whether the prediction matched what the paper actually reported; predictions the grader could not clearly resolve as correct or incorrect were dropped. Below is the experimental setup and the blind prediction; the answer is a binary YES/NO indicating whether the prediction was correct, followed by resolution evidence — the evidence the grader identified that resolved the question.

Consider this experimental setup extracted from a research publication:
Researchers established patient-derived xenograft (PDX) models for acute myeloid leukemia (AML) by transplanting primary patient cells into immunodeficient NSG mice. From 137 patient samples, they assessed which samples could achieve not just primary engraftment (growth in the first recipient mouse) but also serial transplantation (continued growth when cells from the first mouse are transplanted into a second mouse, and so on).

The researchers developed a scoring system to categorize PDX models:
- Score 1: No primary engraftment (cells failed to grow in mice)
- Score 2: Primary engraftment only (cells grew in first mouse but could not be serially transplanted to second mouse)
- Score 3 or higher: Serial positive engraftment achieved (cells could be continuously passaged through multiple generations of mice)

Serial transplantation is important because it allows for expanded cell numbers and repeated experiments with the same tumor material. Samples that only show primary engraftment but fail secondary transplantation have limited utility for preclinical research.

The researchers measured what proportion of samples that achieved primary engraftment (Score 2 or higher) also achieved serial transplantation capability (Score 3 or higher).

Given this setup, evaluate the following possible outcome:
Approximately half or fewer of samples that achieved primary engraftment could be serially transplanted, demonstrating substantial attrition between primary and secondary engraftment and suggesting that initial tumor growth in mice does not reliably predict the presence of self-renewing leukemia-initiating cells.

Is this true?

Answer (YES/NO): NO